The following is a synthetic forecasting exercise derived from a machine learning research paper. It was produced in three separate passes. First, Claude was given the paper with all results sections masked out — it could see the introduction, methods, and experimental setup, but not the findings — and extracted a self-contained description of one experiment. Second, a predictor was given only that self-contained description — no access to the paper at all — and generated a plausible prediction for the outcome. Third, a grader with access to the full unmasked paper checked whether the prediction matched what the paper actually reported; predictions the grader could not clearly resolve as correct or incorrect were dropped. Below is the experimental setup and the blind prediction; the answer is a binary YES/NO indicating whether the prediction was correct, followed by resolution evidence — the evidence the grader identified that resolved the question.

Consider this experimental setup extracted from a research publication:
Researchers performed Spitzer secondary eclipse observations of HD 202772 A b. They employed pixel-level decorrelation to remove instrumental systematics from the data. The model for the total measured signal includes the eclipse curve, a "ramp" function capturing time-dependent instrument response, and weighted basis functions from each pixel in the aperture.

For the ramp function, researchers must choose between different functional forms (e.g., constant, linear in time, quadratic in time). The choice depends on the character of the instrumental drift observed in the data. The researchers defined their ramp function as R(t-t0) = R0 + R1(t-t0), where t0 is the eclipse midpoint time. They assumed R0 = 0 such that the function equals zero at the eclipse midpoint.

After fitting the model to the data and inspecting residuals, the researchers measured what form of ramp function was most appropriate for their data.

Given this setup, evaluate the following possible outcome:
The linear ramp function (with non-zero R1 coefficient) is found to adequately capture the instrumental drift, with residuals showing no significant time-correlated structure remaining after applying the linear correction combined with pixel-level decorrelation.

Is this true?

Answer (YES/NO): NO